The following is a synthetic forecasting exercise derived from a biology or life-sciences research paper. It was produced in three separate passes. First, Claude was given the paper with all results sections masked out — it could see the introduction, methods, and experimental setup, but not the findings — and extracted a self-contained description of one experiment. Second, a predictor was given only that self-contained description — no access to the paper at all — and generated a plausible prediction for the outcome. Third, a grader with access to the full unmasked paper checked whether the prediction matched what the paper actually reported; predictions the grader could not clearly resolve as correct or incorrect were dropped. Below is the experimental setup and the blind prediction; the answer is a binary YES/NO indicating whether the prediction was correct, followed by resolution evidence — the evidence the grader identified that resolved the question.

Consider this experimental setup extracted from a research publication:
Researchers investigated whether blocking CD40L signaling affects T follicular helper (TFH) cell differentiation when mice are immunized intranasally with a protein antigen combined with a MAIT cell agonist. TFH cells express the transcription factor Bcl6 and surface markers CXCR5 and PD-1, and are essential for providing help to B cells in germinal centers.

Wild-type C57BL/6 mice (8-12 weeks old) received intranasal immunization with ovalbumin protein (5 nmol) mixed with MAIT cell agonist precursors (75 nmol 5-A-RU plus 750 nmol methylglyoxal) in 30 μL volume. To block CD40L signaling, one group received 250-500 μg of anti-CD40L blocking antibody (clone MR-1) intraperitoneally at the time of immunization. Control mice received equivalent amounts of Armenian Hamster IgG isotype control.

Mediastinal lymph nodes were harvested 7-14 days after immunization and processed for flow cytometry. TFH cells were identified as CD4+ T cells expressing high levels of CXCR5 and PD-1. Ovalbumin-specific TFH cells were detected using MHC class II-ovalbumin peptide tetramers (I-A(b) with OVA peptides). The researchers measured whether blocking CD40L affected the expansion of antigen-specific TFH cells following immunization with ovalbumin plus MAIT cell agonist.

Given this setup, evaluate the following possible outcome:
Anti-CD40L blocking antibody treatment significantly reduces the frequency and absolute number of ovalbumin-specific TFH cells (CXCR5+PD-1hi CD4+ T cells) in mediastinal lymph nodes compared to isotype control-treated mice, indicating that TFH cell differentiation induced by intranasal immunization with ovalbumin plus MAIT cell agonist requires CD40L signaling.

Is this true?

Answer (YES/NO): YES